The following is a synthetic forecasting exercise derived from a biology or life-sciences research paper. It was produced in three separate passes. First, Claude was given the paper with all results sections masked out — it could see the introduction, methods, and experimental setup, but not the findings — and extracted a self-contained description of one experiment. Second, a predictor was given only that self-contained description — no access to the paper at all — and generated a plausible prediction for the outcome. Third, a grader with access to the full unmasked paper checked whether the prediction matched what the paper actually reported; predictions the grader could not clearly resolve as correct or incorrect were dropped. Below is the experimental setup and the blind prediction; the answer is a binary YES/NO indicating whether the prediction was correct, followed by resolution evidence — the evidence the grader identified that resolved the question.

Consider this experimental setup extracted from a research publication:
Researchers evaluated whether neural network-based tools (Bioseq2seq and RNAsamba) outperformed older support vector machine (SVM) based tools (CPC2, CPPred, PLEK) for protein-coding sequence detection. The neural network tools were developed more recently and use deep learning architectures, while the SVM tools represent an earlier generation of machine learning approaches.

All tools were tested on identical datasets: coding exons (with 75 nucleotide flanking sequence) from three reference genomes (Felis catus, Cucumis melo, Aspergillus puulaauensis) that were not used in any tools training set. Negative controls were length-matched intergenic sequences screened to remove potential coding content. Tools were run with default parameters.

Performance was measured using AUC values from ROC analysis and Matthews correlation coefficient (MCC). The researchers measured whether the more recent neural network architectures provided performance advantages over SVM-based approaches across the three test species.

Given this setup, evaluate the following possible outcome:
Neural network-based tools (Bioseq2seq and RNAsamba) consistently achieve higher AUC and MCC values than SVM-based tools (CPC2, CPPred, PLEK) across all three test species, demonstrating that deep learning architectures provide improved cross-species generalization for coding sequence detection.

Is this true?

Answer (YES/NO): NO